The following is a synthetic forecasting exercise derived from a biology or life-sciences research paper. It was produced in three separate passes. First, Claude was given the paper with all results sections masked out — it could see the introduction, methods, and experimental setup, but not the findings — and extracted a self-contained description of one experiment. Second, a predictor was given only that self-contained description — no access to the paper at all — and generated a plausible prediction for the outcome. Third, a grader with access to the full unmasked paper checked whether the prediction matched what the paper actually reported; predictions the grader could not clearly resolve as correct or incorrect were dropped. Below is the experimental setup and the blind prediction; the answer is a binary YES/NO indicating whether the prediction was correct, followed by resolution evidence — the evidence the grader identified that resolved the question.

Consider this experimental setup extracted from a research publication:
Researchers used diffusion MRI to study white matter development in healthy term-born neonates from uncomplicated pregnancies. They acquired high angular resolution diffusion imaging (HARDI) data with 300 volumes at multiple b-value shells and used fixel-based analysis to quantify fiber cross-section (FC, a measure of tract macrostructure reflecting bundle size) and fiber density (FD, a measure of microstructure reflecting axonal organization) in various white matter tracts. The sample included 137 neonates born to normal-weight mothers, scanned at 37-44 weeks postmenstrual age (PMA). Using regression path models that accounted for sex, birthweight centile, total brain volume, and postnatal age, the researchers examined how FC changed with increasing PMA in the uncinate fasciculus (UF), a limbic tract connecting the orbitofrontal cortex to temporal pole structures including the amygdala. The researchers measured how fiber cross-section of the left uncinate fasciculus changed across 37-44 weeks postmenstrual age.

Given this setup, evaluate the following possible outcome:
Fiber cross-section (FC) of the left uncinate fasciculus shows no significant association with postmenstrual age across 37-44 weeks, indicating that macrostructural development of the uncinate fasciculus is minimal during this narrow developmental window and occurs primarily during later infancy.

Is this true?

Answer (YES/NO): NO